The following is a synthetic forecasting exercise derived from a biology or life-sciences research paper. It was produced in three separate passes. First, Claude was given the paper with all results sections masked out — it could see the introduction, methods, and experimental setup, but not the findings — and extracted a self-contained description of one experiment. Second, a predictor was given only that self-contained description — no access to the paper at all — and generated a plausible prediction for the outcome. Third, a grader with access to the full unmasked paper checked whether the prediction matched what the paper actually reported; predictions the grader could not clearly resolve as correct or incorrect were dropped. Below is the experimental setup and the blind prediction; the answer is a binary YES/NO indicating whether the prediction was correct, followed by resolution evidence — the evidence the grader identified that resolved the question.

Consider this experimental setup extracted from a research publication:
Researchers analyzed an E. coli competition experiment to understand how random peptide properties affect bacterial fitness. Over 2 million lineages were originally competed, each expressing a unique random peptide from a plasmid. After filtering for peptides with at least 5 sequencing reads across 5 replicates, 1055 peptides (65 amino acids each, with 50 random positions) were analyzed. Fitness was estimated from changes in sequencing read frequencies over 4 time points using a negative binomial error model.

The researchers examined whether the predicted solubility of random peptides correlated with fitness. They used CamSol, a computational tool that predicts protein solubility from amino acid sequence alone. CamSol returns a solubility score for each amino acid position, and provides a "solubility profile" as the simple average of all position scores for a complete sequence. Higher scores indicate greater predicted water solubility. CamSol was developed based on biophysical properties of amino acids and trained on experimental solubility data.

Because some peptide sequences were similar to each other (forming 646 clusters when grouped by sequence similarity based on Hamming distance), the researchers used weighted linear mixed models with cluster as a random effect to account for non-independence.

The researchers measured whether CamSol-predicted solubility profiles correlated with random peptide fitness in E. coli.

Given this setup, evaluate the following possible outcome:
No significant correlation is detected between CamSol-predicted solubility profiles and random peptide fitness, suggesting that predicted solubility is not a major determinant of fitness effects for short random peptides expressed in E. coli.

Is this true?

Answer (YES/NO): NO